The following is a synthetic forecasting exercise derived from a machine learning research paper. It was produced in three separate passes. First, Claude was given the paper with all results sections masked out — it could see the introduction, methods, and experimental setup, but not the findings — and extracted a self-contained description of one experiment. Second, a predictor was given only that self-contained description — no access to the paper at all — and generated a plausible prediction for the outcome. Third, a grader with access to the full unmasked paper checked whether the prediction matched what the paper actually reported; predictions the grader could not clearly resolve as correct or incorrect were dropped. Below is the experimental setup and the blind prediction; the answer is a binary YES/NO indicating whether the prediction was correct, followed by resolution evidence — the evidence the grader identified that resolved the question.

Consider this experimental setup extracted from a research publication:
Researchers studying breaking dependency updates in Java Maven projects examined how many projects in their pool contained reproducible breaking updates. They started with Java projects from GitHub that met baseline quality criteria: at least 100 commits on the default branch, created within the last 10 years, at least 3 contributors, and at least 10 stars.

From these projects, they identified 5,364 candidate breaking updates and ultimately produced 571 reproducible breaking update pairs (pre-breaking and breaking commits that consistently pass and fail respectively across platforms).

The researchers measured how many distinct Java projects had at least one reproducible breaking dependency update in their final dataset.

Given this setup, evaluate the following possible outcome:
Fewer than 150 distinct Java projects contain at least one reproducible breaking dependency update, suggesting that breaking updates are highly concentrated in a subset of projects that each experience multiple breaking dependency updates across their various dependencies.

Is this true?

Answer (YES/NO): NO